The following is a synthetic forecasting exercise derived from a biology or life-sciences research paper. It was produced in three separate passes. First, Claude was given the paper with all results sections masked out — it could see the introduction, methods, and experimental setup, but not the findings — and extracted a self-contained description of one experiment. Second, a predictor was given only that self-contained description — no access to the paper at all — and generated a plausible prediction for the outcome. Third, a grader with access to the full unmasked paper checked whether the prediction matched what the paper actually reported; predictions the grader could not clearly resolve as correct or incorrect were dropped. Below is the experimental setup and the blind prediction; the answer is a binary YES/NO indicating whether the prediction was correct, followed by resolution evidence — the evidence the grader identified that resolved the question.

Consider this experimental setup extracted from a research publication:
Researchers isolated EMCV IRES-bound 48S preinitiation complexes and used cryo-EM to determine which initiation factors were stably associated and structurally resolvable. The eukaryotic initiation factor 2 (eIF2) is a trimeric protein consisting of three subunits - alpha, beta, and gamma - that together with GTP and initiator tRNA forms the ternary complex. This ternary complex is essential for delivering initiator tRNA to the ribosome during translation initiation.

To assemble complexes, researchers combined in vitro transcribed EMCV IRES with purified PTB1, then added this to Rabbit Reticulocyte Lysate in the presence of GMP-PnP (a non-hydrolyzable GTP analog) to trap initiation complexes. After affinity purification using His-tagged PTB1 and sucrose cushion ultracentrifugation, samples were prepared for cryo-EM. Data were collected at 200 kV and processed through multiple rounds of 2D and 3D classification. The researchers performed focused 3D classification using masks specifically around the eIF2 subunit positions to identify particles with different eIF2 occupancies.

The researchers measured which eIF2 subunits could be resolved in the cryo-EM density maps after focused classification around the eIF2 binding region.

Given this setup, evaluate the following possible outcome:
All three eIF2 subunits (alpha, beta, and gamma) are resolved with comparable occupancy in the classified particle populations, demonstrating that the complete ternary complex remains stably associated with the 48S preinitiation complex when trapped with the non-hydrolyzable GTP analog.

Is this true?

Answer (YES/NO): NO